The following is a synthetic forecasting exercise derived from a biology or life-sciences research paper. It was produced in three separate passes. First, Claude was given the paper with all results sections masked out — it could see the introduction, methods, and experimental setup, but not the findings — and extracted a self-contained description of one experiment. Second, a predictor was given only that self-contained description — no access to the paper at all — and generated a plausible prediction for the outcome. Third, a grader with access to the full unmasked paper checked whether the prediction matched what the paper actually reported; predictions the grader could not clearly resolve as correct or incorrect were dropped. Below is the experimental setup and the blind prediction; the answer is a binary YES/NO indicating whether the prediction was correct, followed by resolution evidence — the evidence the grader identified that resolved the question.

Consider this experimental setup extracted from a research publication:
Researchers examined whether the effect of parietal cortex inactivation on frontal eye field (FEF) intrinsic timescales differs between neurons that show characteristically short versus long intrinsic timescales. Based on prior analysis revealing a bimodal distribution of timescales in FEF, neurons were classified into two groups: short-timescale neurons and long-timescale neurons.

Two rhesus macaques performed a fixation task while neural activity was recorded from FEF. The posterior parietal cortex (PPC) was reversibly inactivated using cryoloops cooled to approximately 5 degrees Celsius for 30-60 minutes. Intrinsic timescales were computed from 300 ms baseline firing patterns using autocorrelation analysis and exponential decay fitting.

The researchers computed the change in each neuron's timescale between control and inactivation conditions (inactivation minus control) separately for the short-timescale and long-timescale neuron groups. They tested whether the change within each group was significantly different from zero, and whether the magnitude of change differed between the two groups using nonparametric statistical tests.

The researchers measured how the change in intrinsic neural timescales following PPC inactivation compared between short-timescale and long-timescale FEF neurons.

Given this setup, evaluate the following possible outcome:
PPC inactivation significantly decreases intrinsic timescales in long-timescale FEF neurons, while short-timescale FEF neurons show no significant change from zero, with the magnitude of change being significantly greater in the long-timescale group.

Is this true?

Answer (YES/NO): NO